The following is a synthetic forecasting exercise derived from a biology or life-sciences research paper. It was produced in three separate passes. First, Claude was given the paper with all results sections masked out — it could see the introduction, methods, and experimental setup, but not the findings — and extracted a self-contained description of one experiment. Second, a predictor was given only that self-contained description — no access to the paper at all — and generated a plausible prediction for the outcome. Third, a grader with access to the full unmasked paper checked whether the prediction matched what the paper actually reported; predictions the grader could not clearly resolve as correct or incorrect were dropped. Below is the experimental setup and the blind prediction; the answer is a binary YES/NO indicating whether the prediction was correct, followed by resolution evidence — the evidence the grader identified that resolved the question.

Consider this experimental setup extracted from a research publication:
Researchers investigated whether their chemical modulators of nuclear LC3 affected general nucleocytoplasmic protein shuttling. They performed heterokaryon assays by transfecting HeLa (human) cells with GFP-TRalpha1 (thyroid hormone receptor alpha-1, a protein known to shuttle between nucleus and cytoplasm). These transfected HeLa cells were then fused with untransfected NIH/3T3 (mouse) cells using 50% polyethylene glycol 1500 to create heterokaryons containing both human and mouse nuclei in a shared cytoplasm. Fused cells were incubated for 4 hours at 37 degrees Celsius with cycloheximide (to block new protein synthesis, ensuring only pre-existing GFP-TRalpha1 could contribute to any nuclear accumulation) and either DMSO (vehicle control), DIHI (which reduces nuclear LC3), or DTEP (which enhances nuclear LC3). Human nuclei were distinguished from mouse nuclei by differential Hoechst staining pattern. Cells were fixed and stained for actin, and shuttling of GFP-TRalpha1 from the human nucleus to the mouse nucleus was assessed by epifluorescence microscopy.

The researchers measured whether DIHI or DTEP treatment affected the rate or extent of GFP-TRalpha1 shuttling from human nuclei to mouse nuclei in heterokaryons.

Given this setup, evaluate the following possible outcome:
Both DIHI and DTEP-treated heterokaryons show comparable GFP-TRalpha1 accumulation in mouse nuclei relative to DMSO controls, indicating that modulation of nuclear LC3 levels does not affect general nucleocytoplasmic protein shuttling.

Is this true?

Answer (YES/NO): YES